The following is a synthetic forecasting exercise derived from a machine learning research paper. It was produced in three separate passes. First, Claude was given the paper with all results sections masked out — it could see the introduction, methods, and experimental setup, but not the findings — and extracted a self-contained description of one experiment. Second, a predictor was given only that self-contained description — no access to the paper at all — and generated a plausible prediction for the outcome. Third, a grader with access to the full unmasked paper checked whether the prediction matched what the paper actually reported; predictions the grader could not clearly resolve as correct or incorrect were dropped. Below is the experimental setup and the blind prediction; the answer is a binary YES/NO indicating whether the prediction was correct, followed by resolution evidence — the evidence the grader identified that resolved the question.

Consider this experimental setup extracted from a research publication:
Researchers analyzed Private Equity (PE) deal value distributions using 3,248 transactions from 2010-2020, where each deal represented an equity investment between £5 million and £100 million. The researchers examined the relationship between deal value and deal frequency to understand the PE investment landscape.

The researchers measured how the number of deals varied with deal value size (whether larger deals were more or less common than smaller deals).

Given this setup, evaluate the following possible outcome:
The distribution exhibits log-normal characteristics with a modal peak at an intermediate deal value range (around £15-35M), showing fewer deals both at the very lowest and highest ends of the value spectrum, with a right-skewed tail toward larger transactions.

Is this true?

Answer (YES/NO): NO